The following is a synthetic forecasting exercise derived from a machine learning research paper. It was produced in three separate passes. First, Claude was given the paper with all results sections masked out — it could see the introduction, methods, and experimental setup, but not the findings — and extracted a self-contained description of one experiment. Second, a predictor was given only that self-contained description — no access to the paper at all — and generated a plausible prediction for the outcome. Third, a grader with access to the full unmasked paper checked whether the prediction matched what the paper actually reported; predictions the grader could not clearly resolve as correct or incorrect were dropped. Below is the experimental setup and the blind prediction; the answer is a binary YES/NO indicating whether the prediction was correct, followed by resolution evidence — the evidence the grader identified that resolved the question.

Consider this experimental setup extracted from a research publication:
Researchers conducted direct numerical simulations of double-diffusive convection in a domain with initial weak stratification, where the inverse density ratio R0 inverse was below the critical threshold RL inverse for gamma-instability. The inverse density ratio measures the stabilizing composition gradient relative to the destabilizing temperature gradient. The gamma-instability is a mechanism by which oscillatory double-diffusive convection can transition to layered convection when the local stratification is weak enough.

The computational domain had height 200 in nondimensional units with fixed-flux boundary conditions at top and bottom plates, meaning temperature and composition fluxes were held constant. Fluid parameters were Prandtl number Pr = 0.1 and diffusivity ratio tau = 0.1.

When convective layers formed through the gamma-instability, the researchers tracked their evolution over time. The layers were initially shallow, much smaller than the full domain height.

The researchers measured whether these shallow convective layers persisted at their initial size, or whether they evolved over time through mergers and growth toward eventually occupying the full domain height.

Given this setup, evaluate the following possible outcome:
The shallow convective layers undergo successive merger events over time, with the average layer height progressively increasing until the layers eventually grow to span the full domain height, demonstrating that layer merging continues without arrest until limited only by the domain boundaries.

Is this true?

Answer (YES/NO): YES